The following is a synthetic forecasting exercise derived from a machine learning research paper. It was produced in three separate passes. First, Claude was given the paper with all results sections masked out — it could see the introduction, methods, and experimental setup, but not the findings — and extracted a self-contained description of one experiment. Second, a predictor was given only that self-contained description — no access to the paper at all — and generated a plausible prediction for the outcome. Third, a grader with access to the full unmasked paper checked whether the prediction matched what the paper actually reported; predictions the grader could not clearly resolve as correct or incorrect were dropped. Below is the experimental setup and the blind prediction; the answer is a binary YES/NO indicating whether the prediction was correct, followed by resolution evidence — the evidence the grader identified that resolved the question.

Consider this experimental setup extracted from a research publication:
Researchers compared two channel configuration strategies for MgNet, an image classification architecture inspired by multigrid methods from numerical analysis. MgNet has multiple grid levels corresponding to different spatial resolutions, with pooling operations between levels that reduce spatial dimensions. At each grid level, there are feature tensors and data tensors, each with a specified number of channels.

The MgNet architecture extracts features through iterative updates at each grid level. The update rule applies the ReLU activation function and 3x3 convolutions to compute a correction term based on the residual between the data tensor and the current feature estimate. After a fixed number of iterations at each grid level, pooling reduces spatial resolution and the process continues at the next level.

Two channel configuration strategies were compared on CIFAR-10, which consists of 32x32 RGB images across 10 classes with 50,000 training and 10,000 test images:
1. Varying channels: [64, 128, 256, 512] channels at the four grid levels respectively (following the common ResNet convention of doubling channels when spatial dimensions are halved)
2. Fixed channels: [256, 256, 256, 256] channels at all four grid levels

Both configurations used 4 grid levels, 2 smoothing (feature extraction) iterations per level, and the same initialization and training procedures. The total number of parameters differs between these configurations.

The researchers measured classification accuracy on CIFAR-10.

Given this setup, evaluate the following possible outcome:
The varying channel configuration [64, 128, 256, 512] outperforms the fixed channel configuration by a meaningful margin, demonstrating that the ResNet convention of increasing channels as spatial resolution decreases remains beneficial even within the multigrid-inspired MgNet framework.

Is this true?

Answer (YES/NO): NO